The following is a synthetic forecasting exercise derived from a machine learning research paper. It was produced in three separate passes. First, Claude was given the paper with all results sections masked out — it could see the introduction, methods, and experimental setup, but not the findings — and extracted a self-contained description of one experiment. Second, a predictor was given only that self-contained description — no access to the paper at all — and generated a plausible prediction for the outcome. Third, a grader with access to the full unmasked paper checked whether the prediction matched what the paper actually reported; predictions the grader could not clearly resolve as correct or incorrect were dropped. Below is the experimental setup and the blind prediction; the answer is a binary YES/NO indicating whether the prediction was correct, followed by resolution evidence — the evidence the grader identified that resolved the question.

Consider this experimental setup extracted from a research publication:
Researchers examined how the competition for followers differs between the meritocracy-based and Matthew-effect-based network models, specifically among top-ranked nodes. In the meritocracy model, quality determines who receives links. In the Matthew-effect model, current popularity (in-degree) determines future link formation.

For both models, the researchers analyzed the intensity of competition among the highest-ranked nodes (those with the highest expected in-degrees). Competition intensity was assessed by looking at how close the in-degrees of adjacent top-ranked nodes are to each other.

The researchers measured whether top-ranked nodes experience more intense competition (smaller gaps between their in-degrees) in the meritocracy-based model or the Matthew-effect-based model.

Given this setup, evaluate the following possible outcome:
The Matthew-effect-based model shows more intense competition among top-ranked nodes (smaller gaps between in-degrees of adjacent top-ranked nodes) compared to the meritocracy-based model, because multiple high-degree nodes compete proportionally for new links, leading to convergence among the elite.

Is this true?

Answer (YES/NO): NO